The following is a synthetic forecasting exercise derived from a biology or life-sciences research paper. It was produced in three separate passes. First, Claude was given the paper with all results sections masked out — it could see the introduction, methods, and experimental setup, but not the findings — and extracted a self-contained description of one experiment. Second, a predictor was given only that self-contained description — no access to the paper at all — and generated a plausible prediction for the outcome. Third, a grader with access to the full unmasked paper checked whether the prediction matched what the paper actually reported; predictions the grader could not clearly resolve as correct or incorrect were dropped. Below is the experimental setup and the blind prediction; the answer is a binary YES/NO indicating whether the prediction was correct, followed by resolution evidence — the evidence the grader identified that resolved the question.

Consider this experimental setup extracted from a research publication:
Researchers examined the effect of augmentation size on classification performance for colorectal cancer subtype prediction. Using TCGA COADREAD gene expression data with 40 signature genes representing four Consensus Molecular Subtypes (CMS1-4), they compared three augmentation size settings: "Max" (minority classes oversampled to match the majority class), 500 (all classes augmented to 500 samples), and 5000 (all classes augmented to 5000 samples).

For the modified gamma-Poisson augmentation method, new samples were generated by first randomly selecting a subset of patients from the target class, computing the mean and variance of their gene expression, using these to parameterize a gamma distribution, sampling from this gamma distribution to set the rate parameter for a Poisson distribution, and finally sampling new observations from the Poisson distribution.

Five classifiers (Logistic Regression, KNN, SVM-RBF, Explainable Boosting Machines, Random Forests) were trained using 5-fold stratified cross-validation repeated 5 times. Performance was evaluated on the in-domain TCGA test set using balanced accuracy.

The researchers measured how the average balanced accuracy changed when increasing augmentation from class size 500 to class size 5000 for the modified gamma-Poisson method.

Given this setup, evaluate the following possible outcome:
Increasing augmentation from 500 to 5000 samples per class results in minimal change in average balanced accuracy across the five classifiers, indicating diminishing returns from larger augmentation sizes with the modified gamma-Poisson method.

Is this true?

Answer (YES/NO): YES